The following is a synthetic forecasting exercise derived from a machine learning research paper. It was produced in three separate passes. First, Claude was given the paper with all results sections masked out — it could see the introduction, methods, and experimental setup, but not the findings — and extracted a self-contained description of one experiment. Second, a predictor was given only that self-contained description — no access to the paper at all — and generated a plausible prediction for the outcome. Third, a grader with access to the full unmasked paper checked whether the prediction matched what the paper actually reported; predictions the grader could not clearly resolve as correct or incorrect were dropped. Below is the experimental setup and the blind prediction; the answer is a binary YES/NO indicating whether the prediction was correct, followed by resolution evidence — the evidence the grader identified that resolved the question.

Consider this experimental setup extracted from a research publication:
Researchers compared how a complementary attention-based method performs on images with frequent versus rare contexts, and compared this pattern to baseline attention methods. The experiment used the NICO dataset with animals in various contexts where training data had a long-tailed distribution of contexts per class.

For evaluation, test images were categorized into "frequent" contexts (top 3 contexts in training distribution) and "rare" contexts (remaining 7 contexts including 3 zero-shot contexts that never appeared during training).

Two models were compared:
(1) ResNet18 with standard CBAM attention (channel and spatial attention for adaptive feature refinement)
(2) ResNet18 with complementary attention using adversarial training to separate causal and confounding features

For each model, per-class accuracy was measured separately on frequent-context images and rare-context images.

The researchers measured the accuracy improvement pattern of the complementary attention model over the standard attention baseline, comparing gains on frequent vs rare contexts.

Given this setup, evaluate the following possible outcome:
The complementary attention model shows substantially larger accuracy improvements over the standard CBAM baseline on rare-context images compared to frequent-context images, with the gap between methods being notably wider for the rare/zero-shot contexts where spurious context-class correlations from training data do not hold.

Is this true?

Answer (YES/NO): YES